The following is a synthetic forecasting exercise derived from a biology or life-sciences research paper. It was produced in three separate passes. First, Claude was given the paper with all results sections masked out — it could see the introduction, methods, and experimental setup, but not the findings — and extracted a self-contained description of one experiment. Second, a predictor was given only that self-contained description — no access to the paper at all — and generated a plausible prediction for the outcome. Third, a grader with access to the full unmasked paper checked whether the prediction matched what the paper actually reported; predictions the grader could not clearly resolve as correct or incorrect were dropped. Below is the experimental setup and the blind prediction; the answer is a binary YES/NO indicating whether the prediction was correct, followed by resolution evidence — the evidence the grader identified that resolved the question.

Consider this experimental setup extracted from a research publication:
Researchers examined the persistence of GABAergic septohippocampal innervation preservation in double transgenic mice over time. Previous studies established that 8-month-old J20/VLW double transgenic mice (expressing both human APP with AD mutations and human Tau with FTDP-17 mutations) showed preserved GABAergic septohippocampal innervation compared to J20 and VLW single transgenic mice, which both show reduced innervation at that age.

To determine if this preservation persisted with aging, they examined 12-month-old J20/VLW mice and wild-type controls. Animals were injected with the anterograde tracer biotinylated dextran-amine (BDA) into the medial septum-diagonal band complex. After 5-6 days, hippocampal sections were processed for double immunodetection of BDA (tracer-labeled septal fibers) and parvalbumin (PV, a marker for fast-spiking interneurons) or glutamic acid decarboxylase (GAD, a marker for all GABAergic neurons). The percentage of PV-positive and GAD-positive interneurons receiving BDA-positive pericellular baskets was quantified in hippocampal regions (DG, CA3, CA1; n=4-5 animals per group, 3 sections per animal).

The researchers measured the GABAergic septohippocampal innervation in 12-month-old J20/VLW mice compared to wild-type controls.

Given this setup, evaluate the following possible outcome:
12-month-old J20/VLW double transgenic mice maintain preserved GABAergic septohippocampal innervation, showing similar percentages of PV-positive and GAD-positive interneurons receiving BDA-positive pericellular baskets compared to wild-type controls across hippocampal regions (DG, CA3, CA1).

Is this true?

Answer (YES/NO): YES